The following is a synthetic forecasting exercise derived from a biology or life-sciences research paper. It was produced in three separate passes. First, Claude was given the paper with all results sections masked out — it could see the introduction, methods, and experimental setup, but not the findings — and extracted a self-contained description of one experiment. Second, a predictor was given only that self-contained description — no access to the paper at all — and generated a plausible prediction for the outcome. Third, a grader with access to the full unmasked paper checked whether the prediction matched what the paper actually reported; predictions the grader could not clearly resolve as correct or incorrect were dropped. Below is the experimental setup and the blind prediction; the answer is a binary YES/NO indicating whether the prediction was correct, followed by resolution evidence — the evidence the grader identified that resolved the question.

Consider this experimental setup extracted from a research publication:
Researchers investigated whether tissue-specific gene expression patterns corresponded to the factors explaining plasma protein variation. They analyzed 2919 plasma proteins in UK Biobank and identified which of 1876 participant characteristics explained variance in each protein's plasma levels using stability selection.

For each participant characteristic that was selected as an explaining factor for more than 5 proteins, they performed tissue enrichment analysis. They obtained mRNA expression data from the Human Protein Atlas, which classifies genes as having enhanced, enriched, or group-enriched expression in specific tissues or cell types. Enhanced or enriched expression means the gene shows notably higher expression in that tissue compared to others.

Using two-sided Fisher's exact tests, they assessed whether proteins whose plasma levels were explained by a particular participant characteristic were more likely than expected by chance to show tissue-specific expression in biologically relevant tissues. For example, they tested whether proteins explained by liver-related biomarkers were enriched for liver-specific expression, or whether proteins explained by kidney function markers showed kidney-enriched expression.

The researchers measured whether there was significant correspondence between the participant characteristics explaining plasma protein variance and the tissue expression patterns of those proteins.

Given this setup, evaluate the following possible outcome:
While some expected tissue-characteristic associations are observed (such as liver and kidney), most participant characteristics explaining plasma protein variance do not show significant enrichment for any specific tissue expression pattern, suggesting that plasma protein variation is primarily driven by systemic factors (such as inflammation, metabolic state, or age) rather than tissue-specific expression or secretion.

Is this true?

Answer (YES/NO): NO